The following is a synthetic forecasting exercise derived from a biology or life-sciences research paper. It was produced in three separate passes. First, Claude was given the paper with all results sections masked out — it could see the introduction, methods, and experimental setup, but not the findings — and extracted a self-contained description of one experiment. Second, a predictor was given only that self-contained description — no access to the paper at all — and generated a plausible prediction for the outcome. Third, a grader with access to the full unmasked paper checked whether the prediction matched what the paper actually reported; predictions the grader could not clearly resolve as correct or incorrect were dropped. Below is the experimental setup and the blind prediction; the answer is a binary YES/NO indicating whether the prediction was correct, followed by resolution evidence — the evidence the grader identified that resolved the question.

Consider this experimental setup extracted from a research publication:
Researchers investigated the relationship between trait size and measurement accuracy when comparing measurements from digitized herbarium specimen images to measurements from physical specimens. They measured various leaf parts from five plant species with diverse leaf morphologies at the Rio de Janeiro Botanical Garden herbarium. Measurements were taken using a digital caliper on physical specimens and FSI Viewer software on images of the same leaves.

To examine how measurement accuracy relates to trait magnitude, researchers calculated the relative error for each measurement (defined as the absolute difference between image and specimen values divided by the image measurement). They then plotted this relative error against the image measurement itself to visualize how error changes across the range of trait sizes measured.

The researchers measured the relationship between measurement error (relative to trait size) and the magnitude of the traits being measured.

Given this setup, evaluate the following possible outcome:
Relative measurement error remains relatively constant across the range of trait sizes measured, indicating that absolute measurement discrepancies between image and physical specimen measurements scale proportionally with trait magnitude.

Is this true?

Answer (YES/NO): NO